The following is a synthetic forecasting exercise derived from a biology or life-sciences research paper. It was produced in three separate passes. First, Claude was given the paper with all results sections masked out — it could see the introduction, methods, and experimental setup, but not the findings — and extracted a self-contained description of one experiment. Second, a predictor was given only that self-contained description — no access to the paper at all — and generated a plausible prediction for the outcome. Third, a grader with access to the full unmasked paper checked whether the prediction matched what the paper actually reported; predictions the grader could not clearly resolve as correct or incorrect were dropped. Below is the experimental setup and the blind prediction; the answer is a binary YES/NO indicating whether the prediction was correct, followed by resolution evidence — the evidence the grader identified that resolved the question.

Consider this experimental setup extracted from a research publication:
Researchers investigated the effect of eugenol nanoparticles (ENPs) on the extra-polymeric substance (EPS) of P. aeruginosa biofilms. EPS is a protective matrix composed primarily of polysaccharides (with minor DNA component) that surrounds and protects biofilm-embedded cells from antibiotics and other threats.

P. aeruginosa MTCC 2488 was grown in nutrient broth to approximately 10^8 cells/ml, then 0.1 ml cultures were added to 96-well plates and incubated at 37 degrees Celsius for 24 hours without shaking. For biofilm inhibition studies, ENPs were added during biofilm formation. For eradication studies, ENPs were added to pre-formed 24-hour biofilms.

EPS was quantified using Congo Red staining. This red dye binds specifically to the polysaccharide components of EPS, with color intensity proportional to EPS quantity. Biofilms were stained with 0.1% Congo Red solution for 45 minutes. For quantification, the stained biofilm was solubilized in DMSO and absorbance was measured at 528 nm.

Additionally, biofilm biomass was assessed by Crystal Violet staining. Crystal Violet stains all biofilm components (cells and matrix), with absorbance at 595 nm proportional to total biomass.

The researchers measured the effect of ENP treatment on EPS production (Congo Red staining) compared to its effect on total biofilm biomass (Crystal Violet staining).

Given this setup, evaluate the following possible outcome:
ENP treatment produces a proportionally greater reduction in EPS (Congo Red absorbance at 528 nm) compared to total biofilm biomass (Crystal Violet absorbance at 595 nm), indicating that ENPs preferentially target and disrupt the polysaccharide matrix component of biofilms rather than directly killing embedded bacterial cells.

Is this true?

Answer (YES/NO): NO